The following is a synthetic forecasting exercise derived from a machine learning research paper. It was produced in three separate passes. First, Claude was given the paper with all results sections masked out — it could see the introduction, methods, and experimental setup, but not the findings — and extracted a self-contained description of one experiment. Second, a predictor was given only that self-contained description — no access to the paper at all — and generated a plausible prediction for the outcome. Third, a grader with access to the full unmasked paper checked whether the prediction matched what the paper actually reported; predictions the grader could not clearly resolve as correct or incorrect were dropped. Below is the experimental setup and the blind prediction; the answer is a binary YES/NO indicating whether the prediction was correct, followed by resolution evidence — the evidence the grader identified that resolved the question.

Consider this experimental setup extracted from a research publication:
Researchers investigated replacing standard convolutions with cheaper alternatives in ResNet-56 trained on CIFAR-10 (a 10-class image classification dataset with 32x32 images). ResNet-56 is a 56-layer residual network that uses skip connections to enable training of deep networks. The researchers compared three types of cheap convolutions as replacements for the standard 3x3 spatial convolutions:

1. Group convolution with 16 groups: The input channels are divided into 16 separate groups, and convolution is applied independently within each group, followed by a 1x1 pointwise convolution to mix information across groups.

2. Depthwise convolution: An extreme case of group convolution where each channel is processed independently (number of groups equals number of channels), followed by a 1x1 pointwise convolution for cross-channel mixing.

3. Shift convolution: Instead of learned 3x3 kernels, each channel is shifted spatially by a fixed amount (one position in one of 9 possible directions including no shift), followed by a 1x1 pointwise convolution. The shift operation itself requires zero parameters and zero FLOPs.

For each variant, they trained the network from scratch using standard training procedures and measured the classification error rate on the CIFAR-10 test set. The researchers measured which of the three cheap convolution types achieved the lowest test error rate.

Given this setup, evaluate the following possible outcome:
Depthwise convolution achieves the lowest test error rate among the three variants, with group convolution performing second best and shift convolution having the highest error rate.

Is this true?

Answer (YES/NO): NO